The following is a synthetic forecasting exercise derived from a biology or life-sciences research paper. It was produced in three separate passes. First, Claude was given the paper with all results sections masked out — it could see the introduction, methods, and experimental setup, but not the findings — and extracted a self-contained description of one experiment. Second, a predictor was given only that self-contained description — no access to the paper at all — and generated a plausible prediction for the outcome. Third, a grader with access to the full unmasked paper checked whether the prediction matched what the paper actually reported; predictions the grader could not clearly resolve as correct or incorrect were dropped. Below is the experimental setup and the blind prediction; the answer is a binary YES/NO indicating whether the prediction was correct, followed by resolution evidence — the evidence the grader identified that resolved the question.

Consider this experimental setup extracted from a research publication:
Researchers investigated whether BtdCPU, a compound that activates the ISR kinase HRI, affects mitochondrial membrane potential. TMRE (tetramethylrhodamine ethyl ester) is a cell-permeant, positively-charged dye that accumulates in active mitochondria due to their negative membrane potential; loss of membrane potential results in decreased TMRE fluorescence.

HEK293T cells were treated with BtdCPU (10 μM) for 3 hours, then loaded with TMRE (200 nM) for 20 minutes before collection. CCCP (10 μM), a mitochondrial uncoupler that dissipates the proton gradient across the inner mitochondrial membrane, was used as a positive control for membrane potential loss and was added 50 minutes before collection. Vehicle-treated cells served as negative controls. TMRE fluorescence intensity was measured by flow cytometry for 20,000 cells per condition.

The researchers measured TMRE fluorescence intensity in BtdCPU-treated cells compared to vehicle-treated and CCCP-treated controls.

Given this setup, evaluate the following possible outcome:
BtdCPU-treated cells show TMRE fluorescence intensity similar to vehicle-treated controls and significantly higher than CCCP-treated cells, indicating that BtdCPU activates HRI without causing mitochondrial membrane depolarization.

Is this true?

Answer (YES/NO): NO